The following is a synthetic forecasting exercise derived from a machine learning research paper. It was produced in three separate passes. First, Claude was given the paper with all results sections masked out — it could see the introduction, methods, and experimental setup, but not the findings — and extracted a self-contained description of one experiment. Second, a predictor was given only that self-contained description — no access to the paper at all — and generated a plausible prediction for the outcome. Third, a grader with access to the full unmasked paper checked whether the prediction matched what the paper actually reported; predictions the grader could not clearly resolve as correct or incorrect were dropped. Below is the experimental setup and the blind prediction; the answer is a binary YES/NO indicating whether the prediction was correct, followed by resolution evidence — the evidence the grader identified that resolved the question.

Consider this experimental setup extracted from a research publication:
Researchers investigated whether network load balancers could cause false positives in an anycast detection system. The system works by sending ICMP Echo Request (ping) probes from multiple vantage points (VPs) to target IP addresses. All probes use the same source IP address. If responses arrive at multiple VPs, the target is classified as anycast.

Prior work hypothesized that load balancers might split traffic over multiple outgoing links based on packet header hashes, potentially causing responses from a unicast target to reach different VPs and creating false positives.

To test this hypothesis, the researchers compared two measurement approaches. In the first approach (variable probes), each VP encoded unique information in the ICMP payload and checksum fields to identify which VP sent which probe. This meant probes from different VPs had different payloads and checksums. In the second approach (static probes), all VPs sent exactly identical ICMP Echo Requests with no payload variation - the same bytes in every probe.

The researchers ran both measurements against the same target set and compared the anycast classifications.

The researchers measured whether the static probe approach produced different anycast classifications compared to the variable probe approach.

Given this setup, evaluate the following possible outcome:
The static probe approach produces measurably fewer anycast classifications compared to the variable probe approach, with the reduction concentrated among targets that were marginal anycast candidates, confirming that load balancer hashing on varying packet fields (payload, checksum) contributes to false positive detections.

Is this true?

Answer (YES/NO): NO